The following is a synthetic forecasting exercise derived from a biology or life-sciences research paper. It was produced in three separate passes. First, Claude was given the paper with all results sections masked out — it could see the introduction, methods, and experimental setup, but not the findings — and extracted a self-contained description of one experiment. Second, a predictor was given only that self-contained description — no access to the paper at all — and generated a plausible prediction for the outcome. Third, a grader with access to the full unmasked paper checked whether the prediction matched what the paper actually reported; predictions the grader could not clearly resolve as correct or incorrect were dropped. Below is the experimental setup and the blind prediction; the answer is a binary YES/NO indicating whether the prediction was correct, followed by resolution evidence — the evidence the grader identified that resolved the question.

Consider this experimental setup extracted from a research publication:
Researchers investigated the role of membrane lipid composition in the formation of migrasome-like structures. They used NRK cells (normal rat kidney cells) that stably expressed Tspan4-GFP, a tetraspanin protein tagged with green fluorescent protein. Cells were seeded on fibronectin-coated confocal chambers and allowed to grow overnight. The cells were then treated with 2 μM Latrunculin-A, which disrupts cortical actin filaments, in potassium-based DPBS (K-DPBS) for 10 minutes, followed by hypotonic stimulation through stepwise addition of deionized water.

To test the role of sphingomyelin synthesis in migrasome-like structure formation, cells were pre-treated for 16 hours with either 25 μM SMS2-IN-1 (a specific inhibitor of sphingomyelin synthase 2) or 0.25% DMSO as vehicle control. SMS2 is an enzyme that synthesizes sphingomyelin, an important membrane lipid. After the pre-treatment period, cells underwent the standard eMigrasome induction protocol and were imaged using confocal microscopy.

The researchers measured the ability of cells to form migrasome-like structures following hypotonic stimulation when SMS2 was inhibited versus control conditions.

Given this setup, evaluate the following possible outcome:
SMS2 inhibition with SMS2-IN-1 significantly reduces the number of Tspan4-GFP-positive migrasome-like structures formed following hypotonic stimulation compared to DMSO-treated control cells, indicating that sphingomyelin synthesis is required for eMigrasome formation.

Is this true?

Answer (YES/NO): YES